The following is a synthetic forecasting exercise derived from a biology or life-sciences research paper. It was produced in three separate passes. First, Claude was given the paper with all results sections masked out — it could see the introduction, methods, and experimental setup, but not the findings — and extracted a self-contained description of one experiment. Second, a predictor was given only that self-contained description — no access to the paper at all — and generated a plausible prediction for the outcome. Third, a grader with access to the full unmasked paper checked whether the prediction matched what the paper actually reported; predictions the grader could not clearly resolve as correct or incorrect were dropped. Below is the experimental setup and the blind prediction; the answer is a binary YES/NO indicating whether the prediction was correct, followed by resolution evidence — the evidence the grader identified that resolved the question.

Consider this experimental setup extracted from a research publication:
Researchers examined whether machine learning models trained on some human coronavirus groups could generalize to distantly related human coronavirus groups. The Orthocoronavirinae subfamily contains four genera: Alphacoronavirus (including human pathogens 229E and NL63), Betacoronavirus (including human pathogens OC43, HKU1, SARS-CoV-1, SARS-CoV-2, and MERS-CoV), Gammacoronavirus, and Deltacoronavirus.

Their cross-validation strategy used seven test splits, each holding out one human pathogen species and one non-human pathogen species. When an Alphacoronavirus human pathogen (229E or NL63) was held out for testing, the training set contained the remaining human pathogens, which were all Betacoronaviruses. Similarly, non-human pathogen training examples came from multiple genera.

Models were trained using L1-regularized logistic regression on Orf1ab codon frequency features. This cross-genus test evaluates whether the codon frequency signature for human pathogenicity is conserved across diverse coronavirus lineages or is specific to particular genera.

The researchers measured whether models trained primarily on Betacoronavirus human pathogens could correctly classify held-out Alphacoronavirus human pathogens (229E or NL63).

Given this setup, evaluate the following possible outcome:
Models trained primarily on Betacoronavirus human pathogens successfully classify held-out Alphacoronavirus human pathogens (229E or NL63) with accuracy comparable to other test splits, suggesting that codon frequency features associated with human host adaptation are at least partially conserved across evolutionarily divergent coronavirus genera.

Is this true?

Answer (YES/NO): YES